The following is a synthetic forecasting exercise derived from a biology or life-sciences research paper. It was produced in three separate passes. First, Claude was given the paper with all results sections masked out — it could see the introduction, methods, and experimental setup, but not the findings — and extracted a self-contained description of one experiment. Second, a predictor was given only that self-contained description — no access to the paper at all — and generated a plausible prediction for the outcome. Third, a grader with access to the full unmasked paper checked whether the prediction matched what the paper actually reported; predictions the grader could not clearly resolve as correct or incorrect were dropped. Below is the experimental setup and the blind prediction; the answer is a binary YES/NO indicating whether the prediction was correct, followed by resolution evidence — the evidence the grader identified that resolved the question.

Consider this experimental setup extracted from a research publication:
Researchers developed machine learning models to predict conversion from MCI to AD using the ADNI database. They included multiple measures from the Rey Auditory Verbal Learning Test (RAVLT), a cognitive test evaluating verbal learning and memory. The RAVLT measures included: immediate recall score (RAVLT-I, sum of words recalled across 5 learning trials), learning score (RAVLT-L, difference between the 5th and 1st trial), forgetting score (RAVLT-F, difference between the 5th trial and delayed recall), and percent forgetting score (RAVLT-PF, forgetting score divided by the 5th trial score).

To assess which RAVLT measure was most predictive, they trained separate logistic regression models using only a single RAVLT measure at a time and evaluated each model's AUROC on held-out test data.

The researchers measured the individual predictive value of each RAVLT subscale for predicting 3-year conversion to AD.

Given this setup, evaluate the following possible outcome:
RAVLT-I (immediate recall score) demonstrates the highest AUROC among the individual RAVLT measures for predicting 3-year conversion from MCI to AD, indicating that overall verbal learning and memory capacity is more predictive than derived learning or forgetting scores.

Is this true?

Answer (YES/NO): YES